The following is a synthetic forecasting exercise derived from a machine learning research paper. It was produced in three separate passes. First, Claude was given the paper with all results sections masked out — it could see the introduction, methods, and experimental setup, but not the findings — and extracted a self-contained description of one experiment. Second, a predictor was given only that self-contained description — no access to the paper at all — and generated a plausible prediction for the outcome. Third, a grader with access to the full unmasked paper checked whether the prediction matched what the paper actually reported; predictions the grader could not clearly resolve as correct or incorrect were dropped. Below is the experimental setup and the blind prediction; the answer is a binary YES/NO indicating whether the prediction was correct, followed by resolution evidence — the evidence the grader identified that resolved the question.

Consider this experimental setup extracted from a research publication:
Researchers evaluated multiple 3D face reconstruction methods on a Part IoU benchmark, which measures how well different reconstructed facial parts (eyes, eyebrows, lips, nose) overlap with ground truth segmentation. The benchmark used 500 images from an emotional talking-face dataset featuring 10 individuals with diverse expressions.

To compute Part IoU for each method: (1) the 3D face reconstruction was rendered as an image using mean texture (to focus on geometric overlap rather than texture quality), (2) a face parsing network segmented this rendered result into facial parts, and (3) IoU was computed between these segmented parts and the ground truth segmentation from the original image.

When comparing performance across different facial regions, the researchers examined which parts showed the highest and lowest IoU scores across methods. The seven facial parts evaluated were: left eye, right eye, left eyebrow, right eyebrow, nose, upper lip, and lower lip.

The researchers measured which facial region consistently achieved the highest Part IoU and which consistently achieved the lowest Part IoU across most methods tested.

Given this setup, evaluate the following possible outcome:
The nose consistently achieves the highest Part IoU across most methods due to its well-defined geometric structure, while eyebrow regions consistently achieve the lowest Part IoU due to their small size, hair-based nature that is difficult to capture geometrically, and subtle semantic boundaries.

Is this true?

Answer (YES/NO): NO